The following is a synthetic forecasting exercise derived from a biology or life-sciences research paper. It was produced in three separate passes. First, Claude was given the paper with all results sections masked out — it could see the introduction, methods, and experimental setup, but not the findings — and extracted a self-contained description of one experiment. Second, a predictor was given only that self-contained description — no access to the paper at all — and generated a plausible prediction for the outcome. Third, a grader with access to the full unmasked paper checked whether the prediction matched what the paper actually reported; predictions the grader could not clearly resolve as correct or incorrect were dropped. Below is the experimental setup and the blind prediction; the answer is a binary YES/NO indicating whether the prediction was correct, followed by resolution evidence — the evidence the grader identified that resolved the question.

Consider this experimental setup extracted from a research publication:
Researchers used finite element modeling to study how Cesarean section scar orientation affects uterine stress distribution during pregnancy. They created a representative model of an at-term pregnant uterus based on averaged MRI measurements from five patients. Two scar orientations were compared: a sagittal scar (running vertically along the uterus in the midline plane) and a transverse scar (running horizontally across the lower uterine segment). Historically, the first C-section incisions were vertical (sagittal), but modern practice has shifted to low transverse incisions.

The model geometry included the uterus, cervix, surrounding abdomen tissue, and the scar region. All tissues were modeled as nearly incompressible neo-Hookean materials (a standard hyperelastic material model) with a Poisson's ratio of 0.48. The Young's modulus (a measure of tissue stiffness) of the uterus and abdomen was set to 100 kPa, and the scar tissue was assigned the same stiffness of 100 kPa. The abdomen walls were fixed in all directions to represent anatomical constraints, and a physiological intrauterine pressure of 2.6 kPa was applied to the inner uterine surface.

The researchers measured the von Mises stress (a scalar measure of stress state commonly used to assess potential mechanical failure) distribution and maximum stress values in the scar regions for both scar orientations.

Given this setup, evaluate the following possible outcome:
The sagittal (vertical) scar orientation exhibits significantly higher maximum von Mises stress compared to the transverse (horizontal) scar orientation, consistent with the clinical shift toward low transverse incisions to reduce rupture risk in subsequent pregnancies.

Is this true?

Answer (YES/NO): YES